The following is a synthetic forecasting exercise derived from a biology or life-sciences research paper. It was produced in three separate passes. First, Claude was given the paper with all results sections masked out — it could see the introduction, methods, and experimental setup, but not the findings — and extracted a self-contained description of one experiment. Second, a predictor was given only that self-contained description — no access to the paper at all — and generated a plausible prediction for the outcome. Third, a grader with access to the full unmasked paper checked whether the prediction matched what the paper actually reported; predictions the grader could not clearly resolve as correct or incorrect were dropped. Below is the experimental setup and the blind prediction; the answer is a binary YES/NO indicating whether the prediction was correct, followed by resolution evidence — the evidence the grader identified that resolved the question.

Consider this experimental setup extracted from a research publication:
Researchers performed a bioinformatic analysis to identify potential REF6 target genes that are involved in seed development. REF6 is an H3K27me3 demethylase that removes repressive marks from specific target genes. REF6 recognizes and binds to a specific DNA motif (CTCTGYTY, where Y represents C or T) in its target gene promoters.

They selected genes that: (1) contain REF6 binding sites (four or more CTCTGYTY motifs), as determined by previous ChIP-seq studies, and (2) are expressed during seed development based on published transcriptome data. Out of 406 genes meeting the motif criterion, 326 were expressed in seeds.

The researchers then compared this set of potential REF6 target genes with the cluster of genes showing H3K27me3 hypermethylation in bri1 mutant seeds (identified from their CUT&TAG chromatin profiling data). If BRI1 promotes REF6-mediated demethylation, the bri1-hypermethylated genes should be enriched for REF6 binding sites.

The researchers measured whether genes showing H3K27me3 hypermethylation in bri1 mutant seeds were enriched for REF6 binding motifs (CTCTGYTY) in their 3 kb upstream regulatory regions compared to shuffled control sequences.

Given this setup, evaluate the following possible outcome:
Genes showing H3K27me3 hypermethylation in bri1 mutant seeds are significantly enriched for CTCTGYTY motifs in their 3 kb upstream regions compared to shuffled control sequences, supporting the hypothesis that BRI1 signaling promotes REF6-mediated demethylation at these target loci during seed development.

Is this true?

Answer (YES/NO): YES